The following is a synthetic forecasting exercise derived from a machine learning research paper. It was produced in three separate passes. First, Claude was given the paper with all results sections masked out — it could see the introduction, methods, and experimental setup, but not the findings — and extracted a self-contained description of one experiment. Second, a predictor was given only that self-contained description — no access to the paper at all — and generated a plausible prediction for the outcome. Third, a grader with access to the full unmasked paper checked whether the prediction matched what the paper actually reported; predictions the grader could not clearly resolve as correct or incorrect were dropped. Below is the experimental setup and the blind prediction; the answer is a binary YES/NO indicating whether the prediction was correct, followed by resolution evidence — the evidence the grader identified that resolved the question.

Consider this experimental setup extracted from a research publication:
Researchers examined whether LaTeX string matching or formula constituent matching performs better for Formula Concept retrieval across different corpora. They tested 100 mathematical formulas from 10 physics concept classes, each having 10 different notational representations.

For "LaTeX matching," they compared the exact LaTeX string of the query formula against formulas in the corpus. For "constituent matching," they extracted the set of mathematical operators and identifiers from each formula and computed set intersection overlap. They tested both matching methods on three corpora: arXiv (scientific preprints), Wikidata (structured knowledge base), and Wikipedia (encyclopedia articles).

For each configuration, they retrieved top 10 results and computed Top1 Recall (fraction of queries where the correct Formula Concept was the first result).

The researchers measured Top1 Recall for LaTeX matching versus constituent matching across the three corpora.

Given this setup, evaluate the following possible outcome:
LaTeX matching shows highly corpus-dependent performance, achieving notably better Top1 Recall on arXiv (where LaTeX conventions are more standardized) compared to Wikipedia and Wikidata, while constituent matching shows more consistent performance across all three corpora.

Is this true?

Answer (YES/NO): NO